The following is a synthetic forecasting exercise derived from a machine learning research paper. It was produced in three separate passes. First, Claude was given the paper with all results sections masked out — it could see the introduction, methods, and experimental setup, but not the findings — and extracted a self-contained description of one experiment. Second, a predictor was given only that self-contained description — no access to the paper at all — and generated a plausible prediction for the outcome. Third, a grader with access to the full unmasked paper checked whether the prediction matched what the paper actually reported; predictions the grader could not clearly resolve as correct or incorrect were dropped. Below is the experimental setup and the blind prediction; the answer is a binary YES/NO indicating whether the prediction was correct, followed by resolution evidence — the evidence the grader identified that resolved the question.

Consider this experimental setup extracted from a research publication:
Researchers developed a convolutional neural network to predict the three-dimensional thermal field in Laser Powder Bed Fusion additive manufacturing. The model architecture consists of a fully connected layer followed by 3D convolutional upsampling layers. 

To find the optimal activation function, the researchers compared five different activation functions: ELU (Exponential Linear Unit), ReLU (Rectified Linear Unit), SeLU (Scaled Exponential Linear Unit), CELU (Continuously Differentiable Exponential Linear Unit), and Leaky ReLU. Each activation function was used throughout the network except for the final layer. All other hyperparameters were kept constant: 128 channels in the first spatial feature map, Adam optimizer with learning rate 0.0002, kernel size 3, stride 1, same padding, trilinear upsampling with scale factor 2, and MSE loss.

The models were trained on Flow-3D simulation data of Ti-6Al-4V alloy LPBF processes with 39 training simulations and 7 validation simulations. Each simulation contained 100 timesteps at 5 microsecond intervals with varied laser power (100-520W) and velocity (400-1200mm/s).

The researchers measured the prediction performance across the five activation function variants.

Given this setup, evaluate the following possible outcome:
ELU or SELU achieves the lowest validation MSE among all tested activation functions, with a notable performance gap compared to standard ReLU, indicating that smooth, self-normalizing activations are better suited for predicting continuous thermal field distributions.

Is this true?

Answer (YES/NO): NO